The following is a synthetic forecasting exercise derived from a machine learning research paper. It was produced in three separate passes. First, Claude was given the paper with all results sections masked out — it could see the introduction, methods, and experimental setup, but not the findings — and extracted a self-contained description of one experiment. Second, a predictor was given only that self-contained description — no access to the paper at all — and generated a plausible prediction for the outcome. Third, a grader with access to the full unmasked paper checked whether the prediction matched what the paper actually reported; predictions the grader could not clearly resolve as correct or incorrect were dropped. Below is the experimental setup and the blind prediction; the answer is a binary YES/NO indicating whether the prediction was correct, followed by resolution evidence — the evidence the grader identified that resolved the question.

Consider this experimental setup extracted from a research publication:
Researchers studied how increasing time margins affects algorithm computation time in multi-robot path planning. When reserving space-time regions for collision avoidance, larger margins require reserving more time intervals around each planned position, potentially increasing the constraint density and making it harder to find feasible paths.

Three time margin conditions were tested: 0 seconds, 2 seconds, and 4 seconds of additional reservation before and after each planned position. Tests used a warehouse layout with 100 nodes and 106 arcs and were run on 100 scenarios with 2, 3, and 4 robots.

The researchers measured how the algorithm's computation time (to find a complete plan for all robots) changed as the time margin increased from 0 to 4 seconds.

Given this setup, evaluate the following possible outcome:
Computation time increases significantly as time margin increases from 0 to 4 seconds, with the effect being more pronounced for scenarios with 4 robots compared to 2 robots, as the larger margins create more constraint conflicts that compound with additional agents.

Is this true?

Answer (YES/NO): YES